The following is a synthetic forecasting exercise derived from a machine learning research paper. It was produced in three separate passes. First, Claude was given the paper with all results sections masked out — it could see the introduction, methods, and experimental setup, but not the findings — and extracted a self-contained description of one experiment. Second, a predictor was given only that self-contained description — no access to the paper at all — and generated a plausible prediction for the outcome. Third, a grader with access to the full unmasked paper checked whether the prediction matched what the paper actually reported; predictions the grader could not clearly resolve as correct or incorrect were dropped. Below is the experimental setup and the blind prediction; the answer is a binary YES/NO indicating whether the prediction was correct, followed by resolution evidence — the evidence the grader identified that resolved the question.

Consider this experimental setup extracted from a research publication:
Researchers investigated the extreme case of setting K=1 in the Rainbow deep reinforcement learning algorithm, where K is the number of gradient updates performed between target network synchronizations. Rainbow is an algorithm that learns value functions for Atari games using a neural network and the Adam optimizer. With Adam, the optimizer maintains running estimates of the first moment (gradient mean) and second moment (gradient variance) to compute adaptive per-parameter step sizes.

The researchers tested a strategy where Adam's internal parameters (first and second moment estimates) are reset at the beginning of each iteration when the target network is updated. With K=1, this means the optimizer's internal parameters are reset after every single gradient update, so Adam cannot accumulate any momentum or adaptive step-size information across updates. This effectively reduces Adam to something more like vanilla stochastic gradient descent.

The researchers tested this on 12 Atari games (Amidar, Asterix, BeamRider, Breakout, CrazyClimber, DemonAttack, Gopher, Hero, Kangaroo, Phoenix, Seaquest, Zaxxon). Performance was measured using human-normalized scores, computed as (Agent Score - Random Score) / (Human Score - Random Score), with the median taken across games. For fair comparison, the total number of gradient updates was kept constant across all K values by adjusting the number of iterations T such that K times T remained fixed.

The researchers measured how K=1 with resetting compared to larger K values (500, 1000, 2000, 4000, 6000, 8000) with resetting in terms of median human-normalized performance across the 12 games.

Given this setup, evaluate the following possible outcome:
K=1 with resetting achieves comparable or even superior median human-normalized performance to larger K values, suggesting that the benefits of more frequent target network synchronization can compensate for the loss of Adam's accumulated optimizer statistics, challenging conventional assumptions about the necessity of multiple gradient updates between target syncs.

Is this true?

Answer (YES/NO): NO